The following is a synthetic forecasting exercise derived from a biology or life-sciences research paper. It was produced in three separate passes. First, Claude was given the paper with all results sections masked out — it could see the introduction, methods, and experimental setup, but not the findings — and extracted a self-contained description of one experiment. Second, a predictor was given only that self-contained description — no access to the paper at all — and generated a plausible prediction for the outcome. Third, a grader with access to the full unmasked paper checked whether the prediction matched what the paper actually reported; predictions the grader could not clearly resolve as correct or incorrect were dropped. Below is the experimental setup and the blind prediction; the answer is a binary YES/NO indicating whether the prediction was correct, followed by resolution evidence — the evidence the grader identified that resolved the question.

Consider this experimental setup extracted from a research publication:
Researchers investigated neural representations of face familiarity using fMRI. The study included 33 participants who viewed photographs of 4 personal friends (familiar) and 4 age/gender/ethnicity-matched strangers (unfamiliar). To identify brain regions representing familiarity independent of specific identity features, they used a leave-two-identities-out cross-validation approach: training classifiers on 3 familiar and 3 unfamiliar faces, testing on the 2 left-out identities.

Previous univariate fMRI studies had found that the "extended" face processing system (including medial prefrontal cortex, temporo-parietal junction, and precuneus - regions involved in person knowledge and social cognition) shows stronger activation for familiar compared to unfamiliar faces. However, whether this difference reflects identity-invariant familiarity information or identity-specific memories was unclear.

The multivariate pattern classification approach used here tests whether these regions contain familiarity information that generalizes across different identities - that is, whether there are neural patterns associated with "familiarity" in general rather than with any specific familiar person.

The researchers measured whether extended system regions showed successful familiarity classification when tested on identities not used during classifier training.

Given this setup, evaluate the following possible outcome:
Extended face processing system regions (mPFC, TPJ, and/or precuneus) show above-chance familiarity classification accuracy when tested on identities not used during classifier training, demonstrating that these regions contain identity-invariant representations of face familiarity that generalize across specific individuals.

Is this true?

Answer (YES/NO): YES